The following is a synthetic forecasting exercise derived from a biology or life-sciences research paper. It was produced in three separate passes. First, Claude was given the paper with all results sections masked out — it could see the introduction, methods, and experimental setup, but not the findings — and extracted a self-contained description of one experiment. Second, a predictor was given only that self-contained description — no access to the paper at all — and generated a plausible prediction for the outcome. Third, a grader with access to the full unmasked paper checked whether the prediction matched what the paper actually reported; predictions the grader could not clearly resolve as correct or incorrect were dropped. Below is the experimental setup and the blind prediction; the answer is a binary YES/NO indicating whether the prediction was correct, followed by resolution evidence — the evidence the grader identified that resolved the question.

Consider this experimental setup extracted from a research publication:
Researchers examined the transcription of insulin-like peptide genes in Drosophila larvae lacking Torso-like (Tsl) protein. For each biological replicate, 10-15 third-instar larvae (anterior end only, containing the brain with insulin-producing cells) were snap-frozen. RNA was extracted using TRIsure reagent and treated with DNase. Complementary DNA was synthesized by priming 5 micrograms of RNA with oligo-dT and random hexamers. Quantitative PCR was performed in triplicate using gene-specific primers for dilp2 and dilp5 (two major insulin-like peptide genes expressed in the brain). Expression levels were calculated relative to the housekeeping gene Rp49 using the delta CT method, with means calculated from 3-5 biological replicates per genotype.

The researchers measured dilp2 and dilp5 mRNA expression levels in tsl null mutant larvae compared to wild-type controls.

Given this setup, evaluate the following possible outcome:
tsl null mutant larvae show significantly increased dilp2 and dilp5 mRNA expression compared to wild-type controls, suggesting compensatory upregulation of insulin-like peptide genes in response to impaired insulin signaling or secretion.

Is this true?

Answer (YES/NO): YES